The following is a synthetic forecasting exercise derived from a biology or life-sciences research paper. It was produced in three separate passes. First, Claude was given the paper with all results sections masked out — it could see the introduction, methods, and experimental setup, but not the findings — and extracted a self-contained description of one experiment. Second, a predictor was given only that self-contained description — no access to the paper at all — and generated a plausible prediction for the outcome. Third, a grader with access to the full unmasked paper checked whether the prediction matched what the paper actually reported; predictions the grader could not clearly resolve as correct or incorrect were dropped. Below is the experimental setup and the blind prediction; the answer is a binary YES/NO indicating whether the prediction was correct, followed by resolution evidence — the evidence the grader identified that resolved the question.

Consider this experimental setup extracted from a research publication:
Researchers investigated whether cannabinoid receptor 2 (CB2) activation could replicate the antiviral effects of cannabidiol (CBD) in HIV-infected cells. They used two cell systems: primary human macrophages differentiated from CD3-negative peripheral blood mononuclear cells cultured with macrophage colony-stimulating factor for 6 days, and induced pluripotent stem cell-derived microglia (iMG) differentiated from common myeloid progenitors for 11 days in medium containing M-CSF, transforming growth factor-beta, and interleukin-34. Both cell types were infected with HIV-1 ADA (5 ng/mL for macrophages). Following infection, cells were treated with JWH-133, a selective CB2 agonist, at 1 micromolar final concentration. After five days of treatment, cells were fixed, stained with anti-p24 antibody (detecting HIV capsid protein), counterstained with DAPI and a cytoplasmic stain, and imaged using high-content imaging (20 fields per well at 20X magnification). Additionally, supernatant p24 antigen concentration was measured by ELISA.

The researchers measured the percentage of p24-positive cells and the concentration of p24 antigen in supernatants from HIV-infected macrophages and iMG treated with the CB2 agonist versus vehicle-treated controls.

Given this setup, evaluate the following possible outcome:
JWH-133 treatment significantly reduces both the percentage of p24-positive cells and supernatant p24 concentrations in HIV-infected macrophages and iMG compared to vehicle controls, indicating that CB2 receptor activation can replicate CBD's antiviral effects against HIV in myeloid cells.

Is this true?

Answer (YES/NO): YES